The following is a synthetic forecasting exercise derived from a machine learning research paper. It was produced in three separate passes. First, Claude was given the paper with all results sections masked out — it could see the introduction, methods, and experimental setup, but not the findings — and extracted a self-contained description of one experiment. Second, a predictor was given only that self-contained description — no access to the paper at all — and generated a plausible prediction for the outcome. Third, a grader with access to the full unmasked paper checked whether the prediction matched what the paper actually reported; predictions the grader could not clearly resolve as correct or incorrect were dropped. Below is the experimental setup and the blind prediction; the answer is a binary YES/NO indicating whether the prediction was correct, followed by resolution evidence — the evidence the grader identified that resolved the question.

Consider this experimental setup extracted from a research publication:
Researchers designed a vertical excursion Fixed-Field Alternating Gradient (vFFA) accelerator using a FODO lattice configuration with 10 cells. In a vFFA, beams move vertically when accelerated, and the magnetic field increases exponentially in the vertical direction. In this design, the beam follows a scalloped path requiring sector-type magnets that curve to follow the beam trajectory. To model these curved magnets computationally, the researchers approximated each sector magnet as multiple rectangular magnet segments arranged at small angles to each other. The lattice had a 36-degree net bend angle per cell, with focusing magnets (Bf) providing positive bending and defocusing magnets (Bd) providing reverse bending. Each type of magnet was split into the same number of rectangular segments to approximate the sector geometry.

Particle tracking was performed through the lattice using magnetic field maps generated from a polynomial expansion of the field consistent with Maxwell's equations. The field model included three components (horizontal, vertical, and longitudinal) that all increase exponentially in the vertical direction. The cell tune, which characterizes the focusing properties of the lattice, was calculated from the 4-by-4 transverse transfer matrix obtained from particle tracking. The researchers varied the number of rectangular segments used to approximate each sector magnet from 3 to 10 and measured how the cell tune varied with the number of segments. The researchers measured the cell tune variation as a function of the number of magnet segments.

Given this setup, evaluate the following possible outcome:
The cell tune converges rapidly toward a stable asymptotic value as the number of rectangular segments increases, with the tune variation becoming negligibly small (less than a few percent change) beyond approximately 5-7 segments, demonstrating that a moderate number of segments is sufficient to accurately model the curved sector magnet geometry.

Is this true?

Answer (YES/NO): YES